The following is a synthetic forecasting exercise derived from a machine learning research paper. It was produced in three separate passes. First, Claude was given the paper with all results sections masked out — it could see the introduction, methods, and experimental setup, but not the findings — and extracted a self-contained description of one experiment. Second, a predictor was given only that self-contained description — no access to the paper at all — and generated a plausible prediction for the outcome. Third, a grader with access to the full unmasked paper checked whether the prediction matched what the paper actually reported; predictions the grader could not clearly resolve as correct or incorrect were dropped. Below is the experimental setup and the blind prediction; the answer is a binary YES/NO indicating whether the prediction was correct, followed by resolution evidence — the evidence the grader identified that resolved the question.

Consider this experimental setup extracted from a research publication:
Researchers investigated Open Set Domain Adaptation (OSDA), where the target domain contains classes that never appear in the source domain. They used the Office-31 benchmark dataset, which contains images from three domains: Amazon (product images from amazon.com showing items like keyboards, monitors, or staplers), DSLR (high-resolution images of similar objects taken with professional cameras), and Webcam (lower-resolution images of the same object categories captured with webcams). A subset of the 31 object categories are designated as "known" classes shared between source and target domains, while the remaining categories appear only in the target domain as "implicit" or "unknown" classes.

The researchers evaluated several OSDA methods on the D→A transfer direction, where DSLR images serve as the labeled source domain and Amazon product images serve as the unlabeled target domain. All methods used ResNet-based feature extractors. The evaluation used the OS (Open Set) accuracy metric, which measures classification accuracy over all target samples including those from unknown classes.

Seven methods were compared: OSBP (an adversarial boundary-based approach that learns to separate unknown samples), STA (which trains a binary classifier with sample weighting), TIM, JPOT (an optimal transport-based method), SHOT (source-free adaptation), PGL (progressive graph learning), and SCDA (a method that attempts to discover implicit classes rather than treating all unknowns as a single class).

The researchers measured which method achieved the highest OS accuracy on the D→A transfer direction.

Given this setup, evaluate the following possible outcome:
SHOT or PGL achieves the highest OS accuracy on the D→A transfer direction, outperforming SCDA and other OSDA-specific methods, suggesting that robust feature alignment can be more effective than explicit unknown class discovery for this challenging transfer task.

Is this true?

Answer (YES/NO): NO